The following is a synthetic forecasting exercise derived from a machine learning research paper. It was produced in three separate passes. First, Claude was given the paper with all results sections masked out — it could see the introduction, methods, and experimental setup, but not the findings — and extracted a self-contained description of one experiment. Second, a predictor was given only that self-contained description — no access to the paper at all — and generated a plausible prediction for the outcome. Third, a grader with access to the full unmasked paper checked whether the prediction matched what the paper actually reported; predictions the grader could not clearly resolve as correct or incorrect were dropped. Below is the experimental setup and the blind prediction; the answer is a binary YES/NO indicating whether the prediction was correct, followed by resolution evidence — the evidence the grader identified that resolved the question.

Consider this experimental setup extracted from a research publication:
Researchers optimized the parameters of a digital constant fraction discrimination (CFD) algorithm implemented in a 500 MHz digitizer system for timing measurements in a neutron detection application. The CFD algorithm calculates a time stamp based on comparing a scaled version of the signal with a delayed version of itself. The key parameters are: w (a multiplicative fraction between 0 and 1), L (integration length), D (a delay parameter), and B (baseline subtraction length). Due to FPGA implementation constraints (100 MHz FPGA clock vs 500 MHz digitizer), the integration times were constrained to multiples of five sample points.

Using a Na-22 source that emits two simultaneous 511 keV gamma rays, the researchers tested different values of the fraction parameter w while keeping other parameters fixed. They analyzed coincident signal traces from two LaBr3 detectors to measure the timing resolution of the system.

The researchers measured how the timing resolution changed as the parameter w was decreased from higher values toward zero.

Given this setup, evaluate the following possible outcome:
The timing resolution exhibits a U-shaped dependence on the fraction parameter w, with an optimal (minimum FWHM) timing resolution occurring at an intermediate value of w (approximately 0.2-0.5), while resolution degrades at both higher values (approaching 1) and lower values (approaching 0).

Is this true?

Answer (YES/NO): NO